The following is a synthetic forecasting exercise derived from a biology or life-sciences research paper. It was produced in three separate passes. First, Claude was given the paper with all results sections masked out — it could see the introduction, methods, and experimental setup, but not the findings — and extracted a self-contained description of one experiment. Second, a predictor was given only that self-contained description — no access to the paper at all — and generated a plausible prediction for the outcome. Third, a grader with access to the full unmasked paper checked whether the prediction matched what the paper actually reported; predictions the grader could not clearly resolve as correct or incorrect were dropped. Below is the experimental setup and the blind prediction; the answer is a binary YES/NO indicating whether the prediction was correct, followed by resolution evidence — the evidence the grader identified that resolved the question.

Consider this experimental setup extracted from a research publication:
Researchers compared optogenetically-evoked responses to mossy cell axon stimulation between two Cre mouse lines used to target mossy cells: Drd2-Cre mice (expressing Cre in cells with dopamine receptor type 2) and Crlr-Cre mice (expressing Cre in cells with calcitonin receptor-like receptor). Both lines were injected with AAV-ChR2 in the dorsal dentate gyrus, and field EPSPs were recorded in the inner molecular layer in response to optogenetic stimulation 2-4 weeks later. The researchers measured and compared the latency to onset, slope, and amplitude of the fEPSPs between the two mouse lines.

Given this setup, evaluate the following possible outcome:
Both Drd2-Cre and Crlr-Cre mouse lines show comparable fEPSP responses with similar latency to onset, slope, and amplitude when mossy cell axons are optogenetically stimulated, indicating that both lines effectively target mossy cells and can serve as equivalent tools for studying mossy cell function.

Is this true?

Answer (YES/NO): YES